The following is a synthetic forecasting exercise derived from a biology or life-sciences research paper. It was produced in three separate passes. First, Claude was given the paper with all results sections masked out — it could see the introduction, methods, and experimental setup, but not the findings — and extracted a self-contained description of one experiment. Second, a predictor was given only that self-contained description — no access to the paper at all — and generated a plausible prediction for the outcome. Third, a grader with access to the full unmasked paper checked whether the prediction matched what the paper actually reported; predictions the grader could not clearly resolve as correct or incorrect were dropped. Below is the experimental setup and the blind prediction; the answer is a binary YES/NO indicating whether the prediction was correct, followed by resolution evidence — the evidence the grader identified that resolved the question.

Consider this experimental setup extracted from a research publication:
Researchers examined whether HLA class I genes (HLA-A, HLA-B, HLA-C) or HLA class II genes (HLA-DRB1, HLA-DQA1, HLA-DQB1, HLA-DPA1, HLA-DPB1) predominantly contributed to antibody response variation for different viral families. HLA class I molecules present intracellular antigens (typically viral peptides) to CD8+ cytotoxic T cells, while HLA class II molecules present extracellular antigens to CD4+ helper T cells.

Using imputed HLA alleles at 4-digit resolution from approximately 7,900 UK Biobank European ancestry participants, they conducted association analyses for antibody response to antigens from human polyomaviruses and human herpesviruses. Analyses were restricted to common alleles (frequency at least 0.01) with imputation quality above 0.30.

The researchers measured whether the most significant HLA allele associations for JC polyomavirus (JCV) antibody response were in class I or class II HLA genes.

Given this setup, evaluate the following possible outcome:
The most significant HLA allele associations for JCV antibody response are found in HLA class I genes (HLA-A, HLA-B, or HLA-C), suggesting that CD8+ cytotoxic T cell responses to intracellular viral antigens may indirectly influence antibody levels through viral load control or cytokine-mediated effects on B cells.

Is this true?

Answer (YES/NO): NO